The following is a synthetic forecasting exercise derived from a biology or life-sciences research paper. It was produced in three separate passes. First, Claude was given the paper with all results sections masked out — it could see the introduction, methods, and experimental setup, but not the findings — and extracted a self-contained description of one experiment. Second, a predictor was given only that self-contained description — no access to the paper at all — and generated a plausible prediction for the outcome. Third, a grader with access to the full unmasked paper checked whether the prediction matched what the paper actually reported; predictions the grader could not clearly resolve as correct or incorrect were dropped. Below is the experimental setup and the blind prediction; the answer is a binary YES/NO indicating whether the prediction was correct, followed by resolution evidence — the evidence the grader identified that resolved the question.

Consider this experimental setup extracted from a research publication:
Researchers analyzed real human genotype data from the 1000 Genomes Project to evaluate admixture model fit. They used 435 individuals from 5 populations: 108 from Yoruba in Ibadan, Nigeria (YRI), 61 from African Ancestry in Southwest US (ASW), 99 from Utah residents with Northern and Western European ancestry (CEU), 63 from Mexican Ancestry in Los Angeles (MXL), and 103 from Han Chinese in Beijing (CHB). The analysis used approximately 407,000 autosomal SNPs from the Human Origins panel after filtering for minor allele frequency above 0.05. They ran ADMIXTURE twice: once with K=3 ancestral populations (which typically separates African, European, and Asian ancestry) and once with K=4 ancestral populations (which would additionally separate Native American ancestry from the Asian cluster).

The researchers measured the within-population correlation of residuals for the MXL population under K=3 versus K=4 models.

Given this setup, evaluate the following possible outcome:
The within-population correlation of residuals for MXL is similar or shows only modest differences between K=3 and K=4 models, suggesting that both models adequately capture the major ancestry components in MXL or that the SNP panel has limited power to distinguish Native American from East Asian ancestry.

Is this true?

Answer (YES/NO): NO